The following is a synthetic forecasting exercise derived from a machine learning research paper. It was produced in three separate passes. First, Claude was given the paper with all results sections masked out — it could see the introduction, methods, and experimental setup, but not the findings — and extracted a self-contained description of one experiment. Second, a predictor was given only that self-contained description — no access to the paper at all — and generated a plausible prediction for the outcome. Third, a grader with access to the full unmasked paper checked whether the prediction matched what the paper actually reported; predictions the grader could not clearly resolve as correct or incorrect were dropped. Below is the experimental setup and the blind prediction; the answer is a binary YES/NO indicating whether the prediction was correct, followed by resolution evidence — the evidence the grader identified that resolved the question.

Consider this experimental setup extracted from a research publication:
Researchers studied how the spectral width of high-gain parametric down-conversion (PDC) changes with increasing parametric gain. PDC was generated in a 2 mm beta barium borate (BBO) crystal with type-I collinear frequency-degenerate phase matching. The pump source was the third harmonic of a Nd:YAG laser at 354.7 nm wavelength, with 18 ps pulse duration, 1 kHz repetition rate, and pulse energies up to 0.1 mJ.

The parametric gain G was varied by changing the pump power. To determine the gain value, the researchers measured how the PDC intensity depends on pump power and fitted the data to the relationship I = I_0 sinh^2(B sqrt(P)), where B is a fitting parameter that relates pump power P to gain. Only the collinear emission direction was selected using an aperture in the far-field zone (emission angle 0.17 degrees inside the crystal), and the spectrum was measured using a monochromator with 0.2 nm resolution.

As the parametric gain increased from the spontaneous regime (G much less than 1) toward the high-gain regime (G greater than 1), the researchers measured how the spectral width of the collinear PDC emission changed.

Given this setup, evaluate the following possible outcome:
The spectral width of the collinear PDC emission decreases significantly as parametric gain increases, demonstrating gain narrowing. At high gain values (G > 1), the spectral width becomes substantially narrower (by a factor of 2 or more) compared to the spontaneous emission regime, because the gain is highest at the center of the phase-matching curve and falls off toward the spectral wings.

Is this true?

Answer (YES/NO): NO